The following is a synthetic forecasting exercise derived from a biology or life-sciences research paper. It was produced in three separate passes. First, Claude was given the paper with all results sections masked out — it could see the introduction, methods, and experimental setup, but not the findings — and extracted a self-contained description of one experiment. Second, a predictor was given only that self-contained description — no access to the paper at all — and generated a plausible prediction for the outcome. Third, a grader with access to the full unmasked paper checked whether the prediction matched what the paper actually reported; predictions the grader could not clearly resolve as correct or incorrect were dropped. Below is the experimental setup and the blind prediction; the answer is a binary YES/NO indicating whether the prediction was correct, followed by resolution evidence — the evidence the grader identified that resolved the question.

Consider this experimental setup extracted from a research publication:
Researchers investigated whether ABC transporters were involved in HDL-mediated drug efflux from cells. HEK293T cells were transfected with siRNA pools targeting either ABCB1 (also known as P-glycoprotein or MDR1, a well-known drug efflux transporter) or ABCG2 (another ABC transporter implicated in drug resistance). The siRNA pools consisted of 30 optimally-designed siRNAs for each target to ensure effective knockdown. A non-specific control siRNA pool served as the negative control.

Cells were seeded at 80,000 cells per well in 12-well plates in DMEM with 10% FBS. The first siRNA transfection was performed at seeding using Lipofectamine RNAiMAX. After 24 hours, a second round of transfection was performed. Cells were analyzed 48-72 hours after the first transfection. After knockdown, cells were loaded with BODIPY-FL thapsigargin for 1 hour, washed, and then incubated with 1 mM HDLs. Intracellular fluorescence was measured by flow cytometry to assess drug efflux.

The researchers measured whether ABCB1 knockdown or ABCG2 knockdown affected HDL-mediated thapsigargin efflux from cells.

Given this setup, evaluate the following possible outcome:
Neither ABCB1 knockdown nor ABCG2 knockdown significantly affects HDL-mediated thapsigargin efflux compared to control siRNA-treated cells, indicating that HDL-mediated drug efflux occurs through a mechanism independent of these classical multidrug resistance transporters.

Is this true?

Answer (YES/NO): NO